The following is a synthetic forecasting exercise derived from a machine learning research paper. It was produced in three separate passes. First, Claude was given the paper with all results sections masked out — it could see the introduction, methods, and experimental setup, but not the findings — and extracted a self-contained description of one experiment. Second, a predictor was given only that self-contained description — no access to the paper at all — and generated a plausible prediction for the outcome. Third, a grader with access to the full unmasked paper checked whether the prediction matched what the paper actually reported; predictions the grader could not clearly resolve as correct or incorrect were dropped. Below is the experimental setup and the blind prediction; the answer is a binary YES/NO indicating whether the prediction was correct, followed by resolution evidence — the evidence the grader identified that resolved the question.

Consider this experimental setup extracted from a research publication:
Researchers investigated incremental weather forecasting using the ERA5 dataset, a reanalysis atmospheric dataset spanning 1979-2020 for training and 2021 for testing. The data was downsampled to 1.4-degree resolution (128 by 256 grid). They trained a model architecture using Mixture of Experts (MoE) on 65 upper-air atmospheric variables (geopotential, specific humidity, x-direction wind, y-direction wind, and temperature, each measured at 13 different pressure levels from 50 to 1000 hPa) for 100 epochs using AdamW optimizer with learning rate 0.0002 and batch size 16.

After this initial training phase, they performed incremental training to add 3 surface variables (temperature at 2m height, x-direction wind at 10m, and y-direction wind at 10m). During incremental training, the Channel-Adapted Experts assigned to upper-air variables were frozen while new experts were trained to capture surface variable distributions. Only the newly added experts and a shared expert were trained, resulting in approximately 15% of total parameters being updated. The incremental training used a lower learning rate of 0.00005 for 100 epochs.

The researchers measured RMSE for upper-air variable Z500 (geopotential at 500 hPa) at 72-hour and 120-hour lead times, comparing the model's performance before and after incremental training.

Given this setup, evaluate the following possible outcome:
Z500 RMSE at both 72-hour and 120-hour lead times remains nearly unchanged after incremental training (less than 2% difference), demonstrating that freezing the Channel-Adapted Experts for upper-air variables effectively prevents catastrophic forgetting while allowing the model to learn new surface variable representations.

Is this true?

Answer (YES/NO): NO